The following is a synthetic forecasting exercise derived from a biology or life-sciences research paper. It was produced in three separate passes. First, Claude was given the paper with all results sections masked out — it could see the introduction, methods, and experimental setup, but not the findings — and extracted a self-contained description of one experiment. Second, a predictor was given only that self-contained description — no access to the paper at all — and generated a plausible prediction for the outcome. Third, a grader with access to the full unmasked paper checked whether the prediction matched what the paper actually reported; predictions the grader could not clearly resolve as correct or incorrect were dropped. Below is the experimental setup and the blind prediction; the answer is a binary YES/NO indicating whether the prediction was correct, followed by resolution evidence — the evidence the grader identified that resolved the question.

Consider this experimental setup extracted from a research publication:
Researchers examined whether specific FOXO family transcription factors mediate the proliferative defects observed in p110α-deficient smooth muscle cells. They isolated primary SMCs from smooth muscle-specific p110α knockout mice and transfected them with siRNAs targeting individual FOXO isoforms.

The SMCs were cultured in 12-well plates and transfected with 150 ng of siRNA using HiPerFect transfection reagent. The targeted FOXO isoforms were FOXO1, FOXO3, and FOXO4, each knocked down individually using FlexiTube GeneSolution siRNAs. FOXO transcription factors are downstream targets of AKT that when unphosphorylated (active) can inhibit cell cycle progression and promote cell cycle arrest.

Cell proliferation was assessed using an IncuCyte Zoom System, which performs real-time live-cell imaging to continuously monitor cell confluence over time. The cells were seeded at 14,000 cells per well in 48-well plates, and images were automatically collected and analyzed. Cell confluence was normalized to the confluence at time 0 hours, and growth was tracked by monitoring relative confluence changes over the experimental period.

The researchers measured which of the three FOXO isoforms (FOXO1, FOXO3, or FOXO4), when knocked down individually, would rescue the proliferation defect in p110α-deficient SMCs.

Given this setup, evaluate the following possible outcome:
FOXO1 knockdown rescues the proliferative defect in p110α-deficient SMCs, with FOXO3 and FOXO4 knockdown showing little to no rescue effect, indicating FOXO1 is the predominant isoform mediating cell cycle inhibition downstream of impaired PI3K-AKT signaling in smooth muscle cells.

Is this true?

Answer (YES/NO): YES